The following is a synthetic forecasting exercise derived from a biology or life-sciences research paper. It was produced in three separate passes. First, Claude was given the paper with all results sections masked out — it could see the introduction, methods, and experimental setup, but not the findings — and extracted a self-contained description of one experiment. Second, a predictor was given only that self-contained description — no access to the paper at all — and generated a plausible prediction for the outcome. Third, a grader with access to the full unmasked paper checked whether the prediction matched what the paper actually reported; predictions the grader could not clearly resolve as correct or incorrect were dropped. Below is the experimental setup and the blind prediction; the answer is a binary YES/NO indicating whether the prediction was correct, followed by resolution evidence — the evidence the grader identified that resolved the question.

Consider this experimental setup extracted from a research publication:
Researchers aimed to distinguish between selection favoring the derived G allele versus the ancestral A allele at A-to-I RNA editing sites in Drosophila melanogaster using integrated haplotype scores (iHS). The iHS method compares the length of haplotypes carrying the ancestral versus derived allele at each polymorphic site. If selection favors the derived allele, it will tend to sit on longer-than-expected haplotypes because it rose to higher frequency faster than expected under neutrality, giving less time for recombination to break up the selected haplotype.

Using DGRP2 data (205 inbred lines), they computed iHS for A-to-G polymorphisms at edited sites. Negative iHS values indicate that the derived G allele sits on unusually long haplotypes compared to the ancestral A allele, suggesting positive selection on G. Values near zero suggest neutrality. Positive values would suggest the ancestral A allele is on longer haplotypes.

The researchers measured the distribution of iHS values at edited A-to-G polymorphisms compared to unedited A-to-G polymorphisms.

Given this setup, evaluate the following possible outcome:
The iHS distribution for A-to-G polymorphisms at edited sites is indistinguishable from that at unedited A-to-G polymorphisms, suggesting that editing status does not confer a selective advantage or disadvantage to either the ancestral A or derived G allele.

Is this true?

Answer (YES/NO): NO